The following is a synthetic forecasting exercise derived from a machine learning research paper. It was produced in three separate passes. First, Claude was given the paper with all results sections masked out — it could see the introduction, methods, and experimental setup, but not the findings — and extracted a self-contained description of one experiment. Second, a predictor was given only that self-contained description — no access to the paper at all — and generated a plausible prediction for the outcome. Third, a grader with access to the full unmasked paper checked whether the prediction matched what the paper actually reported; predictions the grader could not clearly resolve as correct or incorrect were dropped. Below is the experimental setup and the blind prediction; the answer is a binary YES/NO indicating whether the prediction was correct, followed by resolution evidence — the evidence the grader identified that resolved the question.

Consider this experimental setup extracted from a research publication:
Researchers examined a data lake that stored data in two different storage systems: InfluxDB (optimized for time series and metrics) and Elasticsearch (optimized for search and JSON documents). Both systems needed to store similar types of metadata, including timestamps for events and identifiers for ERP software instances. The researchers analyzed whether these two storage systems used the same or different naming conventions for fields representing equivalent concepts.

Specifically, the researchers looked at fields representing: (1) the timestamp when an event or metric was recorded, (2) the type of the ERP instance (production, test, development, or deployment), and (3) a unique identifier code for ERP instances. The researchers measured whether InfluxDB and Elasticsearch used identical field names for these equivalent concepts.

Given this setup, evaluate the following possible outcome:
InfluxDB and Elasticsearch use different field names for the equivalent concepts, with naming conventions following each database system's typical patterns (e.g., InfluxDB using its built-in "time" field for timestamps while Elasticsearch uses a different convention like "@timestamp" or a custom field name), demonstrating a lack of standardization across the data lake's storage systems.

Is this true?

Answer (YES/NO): YES